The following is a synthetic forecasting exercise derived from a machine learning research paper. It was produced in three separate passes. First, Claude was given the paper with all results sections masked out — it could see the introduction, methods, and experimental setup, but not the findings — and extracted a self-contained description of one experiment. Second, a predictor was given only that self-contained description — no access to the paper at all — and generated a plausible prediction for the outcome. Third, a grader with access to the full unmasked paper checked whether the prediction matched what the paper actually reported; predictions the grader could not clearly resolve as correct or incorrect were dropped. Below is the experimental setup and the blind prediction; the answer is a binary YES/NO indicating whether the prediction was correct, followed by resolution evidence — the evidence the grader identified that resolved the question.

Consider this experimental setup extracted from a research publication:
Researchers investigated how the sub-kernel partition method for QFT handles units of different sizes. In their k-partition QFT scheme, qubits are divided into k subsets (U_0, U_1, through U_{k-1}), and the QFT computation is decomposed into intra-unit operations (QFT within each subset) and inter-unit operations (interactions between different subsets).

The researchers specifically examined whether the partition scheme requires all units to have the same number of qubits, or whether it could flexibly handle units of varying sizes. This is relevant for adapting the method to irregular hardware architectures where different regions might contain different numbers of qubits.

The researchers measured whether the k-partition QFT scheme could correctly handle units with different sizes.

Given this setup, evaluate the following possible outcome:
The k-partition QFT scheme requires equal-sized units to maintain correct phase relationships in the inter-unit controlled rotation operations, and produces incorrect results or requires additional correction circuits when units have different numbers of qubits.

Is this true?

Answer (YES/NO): NO